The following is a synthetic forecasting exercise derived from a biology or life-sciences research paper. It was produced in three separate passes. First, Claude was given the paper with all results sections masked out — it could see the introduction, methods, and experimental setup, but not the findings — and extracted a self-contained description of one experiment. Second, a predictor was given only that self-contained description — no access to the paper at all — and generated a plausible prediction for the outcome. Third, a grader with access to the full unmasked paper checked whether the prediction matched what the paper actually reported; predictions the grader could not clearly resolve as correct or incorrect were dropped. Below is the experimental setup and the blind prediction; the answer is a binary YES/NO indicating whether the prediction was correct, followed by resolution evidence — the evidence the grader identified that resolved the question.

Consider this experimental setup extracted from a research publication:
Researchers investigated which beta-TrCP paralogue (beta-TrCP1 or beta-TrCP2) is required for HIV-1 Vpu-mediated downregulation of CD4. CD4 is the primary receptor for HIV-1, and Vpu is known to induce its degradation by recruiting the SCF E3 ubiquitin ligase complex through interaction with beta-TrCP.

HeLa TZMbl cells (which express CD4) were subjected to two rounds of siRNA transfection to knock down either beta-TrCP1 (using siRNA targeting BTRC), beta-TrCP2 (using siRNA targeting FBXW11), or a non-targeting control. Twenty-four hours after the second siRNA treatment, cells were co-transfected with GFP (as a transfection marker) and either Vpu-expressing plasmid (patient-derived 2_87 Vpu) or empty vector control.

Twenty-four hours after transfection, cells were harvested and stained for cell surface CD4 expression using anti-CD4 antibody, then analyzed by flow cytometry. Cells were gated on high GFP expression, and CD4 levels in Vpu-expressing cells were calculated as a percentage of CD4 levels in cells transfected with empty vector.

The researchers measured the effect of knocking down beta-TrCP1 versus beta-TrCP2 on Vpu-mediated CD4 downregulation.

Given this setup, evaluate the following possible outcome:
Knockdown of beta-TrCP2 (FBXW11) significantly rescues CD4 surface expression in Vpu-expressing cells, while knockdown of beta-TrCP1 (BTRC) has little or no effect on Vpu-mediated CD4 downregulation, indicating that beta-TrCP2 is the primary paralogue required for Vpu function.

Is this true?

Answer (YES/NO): YES